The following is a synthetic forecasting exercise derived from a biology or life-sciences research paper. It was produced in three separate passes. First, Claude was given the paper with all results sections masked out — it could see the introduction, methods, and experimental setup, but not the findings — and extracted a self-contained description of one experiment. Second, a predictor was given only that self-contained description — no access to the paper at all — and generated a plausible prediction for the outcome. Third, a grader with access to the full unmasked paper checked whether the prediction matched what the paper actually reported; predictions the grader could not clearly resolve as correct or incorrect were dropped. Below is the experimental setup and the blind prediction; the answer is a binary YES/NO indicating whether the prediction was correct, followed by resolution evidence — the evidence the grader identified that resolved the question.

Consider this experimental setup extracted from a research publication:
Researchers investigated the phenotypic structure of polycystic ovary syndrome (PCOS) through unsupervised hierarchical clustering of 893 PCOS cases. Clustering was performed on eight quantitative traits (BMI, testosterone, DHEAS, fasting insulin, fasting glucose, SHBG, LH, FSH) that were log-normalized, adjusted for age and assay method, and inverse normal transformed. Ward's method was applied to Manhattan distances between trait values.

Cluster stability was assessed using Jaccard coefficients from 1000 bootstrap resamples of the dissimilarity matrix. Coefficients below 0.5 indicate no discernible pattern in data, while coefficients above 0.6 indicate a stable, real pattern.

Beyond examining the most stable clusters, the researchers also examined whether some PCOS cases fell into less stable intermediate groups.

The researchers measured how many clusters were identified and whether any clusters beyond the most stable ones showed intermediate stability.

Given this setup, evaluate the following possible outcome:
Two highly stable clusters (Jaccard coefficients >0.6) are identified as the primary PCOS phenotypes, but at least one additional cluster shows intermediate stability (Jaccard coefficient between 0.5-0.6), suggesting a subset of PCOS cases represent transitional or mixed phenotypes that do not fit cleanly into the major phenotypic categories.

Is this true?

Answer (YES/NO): NO